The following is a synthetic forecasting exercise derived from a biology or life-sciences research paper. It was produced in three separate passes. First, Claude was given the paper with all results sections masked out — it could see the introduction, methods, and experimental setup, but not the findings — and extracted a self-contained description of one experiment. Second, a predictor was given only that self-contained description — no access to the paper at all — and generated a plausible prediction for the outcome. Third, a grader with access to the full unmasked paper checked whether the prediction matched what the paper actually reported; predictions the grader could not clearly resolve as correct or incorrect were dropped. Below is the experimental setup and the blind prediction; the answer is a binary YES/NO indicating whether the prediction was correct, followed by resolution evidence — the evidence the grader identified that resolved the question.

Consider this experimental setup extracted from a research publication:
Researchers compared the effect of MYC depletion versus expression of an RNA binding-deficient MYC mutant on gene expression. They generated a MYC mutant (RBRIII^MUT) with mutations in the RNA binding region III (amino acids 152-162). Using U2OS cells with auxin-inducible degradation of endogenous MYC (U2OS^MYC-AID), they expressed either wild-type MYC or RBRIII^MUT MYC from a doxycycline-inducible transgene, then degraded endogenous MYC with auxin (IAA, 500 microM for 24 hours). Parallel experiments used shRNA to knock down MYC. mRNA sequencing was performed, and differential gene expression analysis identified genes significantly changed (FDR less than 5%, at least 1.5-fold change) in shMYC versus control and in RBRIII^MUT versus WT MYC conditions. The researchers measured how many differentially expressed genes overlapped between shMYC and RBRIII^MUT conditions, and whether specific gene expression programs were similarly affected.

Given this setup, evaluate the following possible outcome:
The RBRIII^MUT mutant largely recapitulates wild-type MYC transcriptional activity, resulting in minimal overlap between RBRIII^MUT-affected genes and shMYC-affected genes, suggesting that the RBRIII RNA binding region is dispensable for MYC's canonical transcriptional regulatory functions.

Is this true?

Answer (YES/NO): YES